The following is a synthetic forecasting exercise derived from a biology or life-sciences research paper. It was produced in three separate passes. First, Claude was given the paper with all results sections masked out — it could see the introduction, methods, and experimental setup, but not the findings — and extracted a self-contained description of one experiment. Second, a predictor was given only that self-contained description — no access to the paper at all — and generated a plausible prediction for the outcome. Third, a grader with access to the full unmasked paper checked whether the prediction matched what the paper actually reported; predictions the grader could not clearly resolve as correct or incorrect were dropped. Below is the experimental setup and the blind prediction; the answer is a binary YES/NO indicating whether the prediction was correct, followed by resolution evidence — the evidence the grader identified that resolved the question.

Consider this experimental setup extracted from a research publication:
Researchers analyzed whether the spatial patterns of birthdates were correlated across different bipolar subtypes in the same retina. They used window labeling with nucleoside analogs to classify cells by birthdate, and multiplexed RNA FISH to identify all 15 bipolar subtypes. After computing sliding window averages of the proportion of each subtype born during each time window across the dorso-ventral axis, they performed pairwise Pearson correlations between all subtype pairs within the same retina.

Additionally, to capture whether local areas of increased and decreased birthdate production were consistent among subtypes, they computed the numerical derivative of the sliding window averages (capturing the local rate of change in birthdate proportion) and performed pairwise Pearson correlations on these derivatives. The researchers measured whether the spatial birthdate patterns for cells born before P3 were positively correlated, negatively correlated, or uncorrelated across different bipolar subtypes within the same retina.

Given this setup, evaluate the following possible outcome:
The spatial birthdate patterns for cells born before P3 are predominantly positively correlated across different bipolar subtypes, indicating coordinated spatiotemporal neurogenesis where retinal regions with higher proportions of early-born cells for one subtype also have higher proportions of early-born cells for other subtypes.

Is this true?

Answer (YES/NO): YES